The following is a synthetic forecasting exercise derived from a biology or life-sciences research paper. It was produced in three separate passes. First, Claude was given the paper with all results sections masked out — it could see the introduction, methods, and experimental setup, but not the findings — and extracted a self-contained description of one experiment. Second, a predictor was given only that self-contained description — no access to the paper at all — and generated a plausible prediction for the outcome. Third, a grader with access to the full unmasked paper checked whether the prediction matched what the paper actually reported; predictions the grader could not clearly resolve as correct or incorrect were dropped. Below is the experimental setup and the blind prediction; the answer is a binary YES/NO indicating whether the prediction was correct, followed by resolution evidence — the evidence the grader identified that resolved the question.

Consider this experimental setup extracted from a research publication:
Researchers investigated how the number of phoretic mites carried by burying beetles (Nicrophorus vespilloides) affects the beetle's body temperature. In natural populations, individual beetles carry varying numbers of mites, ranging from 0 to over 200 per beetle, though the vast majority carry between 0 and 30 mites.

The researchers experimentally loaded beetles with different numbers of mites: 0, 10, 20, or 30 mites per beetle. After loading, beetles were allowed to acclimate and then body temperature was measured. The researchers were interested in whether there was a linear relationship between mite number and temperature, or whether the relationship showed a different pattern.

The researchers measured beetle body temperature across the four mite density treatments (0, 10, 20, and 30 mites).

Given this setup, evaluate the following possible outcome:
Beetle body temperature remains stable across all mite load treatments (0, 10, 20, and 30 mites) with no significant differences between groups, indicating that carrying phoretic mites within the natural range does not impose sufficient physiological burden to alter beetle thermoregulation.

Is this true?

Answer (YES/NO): NO